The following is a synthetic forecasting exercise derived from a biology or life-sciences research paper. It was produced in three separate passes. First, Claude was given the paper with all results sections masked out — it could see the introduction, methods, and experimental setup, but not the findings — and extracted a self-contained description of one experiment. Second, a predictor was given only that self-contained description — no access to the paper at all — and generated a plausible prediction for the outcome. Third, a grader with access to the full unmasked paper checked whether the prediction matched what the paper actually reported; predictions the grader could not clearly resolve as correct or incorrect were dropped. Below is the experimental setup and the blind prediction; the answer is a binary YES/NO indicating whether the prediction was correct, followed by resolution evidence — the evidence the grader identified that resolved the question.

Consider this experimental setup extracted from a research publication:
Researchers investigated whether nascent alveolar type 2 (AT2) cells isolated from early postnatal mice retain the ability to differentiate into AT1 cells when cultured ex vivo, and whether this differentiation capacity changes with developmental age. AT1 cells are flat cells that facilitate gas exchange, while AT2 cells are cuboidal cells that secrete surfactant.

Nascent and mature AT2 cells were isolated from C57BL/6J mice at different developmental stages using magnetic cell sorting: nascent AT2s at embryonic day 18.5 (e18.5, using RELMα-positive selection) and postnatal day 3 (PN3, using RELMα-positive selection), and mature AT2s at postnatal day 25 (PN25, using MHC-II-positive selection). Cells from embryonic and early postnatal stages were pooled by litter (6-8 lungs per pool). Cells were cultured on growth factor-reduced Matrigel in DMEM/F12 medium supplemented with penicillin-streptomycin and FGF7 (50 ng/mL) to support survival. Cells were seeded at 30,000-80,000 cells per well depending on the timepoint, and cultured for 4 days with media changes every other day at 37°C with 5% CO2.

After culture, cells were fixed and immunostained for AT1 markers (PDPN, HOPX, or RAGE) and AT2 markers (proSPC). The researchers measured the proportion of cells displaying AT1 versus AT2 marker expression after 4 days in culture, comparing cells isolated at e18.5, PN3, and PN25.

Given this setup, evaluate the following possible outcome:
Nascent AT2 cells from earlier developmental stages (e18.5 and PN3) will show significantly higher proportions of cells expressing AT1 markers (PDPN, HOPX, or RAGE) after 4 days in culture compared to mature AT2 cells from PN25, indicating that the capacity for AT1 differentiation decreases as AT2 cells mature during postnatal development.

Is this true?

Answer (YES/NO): YES